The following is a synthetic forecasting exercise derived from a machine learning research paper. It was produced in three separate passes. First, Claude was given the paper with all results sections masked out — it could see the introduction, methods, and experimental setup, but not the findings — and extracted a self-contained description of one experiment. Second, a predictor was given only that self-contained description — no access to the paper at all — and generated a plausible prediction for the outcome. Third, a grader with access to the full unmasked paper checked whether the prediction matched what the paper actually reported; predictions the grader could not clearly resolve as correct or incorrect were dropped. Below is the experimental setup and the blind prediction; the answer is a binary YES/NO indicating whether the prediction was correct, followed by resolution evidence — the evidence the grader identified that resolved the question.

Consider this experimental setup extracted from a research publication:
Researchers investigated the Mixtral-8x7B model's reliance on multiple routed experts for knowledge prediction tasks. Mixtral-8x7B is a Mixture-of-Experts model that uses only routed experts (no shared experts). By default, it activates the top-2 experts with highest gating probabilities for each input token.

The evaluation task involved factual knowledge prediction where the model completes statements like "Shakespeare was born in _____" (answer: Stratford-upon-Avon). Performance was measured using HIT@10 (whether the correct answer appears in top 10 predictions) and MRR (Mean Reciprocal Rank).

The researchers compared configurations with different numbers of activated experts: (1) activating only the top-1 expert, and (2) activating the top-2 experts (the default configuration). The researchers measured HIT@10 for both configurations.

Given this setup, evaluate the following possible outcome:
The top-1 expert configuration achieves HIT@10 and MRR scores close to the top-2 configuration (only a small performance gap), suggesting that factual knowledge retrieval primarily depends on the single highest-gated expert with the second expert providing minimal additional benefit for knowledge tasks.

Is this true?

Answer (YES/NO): YES